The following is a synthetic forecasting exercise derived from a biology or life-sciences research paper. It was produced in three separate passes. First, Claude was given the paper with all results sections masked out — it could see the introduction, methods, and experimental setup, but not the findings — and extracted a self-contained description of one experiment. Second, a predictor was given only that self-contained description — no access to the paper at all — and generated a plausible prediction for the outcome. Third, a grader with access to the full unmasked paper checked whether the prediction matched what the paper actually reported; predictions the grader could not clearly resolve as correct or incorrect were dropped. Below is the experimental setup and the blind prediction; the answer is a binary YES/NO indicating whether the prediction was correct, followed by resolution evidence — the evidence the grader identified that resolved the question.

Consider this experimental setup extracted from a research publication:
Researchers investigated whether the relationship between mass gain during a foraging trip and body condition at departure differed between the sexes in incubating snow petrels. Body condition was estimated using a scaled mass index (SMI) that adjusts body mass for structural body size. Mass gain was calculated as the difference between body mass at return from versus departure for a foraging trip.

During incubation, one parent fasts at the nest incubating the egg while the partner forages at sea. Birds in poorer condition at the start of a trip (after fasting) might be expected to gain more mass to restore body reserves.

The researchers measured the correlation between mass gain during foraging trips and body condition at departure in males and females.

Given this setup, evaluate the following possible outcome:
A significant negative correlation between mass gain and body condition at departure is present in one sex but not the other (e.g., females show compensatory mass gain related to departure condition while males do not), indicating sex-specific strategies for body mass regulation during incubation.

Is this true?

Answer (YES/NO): NO